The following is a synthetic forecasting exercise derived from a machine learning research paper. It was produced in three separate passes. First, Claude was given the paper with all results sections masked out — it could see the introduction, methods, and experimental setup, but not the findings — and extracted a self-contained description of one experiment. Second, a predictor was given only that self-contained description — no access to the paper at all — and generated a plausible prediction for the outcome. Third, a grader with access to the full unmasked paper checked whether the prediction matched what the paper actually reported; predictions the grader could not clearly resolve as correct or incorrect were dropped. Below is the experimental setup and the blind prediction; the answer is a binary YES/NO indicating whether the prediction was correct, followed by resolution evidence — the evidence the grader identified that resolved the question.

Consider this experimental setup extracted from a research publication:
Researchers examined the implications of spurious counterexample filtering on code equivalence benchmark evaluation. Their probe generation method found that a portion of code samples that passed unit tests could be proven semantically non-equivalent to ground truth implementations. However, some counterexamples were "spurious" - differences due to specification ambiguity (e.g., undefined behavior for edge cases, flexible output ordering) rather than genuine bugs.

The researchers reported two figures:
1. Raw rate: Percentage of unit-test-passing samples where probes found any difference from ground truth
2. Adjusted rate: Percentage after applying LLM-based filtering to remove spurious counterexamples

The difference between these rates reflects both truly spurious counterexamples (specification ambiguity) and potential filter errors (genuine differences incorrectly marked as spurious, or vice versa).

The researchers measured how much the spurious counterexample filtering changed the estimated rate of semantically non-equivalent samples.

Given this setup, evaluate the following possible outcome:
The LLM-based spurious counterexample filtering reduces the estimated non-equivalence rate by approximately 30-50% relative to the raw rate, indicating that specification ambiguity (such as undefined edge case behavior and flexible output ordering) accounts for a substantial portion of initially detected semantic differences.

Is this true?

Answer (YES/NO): YES